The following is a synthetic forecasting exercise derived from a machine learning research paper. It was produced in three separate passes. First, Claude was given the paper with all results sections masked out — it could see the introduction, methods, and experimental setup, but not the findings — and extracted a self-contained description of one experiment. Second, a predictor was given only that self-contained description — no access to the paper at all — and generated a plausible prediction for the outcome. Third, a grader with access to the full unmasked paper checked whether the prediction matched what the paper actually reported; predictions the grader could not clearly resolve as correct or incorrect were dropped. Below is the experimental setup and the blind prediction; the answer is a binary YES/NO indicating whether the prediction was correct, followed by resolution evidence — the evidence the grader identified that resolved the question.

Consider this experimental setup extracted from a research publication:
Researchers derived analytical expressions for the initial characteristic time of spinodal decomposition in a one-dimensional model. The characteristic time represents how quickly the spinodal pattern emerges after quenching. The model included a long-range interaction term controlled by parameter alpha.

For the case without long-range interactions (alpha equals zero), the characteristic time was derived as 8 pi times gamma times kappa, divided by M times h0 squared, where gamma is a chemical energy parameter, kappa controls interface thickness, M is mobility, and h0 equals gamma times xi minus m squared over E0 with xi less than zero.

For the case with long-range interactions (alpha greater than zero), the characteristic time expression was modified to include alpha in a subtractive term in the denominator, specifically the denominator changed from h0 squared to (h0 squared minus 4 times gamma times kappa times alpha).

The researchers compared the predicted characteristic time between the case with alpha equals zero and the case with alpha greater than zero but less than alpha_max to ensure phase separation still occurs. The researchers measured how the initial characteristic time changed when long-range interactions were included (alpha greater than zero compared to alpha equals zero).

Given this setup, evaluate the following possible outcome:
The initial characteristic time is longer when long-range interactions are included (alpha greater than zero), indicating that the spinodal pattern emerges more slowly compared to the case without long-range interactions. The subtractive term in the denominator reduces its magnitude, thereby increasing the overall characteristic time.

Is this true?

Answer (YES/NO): YES